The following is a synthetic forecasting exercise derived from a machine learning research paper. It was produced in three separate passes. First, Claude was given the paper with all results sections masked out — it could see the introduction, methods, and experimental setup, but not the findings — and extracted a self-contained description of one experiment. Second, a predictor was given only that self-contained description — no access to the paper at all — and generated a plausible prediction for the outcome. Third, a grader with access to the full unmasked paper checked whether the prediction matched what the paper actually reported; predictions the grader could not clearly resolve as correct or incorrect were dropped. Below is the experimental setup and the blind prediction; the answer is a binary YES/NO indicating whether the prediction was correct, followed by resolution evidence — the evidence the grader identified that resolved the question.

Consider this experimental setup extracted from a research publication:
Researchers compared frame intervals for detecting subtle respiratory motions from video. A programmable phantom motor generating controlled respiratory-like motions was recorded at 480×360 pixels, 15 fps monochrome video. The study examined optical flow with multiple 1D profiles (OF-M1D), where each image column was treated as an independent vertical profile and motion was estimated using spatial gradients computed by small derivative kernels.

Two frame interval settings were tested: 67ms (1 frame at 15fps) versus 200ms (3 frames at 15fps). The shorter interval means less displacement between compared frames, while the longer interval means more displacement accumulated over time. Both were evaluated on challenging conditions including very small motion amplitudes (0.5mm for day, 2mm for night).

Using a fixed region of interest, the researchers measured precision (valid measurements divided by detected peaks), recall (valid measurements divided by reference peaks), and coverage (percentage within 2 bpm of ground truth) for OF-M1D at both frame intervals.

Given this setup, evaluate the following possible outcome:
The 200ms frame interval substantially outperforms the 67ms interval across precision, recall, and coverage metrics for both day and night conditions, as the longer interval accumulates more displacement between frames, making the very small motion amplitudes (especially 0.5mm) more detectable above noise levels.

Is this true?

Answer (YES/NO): YES